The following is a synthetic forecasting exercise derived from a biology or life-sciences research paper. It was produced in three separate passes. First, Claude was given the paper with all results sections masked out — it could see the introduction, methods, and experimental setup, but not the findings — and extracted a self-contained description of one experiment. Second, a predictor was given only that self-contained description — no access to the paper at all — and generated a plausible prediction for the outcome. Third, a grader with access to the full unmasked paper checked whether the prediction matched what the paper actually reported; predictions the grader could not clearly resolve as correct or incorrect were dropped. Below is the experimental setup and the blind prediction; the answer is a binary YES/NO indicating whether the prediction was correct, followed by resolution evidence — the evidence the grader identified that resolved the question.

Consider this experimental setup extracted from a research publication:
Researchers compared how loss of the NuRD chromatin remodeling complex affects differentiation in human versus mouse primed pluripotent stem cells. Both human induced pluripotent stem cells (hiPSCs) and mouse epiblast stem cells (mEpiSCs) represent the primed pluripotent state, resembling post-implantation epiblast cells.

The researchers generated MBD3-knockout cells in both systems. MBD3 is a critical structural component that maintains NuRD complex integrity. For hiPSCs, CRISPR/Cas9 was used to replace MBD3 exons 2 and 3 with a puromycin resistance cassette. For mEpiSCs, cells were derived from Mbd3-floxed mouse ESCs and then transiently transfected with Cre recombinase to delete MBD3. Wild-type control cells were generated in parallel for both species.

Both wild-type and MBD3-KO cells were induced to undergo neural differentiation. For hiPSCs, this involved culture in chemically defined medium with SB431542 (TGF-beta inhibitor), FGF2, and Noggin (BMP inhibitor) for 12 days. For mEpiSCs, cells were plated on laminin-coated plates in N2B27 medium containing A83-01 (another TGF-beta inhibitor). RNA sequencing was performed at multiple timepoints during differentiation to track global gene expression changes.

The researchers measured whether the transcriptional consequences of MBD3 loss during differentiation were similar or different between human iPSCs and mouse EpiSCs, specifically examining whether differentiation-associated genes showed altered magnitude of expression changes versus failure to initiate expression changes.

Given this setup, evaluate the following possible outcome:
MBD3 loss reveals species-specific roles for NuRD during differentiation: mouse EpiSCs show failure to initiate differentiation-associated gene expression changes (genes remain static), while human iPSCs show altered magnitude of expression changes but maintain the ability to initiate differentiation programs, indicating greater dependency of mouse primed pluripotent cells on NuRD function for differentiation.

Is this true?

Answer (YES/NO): NO